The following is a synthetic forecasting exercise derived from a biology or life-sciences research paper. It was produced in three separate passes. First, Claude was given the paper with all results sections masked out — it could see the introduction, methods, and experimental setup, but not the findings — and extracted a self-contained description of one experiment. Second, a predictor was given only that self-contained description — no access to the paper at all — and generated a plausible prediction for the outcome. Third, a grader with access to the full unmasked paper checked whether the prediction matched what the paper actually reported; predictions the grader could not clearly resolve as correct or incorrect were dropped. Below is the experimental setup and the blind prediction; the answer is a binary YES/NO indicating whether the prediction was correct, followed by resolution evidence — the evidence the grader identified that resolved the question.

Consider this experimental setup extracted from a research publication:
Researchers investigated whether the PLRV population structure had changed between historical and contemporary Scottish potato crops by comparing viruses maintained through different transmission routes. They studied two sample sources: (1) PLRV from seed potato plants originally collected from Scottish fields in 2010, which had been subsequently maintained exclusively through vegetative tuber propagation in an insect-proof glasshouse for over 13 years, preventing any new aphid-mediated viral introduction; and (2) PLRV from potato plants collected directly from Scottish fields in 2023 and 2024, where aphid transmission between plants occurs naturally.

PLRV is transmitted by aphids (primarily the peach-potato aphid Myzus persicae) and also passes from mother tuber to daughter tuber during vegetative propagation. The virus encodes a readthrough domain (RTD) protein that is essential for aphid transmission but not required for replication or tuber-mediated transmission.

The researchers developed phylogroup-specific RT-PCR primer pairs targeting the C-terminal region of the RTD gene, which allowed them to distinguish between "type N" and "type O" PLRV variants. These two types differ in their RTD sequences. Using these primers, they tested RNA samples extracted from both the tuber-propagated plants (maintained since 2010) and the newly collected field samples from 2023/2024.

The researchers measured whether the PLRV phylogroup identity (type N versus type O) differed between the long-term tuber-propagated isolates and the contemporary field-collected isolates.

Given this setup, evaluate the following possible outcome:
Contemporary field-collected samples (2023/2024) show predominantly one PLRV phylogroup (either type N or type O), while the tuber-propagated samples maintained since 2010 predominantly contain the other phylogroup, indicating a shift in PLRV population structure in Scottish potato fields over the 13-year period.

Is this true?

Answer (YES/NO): YES